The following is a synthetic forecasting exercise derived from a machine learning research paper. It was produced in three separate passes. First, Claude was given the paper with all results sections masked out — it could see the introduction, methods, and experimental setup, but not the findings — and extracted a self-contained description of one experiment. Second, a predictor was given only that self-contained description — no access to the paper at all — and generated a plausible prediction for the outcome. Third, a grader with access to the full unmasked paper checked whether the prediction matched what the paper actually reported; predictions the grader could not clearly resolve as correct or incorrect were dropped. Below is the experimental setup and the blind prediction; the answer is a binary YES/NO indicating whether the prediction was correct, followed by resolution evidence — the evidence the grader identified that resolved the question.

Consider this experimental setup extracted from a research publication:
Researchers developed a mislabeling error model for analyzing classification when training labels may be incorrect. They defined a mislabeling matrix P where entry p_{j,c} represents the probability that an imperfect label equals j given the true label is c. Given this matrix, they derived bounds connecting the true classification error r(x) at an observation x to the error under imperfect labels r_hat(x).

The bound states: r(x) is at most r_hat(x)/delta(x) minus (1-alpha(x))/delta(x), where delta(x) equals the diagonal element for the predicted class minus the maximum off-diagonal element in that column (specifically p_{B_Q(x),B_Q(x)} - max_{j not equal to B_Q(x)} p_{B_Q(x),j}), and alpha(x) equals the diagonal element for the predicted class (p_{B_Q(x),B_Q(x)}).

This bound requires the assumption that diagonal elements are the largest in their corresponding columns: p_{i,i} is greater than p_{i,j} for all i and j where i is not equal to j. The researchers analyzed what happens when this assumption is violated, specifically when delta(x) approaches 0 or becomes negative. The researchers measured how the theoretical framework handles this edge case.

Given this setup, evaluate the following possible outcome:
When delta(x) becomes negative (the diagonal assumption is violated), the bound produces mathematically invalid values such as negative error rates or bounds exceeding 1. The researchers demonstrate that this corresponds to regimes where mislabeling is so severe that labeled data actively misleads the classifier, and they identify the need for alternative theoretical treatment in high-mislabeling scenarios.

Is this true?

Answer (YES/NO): NO